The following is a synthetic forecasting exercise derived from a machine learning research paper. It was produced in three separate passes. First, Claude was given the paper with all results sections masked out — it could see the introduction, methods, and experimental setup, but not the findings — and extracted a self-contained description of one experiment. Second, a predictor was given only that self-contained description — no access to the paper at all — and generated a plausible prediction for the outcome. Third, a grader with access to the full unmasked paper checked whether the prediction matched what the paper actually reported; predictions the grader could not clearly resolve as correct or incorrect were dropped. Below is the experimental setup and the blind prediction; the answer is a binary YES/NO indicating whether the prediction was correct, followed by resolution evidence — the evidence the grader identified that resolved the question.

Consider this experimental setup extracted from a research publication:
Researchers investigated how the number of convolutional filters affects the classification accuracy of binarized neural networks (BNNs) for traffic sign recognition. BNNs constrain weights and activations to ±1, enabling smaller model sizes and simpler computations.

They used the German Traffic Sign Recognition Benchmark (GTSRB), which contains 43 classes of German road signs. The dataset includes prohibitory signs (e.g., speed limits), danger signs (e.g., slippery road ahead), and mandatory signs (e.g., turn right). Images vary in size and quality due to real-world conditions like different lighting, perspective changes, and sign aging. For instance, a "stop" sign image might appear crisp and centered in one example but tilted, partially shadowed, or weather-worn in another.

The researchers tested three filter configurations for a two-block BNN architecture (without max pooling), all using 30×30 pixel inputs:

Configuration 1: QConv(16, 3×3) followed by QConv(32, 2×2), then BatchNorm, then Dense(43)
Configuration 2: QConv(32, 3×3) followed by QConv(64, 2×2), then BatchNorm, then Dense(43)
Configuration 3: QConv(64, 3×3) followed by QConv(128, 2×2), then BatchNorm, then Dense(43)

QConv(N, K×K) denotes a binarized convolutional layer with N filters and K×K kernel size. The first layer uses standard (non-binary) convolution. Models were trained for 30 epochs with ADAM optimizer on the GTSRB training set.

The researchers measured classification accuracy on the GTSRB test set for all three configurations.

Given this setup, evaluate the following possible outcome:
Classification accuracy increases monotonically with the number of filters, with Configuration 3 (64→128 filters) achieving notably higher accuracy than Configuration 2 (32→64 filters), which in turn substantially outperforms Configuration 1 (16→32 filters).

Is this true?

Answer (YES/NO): NO